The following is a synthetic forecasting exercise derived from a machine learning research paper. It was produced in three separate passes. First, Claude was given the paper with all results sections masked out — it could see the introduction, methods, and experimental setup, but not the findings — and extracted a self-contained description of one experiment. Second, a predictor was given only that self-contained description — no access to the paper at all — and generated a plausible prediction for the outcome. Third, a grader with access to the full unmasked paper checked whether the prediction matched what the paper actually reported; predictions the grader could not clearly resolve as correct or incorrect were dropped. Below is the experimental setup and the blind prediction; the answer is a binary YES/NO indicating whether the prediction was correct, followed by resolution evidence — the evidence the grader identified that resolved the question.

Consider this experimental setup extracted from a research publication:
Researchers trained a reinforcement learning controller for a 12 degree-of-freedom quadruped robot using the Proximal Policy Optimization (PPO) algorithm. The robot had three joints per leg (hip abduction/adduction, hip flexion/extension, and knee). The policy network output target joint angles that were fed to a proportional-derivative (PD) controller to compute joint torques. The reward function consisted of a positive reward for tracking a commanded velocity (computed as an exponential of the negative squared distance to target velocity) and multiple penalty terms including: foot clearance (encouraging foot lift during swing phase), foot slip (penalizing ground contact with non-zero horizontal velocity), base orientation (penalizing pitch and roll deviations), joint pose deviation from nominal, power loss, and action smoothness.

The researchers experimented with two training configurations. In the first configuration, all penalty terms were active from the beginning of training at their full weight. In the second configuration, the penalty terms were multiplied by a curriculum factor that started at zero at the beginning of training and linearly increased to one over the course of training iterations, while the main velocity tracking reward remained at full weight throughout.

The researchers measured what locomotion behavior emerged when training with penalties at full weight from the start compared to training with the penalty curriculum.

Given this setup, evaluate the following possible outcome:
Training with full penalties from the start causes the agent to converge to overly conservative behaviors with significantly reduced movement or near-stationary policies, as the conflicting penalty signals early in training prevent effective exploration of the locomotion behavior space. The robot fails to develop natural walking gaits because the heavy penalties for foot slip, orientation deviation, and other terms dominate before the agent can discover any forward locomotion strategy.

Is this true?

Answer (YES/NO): NO